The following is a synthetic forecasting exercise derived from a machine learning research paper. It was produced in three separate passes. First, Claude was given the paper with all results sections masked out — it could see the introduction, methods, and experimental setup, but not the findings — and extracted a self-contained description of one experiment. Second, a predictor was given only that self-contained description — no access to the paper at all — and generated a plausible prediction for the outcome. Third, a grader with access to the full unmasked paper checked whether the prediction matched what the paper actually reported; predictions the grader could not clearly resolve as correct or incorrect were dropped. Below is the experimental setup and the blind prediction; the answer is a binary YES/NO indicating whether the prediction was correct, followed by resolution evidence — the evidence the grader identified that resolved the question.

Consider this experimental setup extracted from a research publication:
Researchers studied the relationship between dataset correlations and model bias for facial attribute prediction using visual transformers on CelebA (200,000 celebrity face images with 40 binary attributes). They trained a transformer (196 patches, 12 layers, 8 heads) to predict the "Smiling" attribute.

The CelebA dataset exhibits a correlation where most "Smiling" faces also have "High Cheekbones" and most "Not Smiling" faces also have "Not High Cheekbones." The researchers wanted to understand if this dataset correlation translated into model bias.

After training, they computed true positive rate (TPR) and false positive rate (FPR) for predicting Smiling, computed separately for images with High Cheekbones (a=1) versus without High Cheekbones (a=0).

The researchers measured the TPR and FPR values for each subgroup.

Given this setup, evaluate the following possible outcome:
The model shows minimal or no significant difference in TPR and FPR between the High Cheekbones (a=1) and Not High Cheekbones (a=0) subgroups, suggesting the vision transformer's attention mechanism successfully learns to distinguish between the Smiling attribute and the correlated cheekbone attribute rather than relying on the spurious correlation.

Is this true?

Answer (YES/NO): NO